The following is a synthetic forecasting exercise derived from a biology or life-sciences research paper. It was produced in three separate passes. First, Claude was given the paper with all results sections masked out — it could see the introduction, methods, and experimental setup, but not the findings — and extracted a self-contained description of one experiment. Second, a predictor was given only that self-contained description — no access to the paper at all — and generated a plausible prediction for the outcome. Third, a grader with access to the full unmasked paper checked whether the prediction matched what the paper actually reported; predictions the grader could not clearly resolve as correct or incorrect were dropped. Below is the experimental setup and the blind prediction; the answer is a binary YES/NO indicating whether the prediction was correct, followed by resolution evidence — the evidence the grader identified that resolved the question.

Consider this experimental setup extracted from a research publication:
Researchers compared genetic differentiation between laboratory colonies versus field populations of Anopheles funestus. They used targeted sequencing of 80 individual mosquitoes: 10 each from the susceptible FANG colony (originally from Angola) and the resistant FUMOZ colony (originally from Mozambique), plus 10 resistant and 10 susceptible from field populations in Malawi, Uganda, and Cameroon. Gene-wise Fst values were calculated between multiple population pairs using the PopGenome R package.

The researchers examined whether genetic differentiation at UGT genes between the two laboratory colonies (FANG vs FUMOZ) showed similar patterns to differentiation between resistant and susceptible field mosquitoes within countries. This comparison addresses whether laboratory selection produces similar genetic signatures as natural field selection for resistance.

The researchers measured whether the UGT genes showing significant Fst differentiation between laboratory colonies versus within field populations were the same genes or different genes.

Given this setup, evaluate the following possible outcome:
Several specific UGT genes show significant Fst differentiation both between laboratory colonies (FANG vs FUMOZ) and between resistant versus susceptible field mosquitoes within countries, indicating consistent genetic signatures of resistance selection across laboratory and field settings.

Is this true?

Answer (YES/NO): NO